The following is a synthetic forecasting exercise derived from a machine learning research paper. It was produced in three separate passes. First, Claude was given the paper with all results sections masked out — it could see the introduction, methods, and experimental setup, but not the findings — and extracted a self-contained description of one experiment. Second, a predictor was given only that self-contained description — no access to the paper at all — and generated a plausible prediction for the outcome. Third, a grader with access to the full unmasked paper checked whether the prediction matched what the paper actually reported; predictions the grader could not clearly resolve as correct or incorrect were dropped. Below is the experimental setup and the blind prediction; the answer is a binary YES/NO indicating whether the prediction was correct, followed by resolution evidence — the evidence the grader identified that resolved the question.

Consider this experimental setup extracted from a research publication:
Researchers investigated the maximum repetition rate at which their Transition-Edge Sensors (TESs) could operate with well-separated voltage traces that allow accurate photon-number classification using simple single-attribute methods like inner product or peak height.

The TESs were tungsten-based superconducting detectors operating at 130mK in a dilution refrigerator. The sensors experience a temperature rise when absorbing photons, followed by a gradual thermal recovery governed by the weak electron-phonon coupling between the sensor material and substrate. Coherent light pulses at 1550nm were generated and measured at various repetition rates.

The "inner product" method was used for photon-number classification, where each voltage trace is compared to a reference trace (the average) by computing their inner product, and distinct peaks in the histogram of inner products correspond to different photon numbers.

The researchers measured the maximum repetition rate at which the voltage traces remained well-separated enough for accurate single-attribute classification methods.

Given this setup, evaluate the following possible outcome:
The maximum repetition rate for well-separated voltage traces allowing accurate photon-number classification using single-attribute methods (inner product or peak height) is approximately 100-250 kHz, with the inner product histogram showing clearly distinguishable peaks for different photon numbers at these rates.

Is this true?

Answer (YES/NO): YES